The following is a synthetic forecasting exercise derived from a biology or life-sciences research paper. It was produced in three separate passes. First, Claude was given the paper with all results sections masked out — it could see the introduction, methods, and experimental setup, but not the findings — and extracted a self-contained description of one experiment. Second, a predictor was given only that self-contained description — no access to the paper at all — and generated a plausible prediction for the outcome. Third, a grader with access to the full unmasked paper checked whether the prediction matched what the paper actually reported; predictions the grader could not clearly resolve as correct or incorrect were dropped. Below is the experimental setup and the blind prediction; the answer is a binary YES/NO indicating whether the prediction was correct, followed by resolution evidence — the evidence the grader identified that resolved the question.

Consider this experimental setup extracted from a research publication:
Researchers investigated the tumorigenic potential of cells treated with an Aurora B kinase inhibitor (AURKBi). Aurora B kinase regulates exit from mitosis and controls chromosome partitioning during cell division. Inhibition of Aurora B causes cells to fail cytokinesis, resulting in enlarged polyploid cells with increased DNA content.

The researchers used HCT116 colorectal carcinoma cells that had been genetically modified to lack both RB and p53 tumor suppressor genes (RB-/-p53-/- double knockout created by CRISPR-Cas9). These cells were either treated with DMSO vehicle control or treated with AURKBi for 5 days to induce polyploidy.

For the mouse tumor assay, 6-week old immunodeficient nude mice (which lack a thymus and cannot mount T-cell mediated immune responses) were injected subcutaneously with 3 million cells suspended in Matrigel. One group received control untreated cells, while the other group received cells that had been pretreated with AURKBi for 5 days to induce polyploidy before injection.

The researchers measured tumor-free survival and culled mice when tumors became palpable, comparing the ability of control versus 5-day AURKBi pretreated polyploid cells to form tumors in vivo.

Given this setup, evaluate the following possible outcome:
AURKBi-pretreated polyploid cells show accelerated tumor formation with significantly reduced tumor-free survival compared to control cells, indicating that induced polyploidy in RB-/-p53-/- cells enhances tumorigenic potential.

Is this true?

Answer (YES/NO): NO